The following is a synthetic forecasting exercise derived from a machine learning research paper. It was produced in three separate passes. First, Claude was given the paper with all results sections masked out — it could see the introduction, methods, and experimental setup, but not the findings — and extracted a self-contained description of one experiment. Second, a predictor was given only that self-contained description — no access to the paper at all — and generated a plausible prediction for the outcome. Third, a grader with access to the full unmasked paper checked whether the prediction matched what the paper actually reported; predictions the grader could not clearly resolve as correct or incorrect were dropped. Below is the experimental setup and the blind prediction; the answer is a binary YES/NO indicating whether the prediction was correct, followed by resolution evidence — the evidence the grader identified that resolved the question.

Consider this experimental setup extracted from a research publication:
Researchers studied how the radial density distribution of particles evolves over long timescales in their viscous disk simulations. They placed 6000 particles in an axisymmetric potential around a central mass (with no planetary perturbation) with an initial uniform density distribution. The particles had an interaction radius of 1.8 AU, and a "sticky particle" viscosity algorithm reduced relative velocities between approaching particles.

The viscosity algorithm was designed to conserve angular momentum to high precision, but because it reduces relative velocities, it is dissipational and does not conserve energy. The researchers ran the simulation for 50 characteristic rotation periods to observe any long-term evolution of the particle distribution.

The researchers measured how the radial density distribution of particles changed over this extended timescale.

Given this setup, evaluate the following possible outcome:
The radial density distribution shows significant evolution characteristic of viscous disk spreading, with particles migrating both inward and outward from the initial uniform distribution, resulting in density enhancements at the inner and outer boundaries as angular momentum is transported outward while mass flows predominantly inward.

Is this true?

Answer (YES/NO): NO